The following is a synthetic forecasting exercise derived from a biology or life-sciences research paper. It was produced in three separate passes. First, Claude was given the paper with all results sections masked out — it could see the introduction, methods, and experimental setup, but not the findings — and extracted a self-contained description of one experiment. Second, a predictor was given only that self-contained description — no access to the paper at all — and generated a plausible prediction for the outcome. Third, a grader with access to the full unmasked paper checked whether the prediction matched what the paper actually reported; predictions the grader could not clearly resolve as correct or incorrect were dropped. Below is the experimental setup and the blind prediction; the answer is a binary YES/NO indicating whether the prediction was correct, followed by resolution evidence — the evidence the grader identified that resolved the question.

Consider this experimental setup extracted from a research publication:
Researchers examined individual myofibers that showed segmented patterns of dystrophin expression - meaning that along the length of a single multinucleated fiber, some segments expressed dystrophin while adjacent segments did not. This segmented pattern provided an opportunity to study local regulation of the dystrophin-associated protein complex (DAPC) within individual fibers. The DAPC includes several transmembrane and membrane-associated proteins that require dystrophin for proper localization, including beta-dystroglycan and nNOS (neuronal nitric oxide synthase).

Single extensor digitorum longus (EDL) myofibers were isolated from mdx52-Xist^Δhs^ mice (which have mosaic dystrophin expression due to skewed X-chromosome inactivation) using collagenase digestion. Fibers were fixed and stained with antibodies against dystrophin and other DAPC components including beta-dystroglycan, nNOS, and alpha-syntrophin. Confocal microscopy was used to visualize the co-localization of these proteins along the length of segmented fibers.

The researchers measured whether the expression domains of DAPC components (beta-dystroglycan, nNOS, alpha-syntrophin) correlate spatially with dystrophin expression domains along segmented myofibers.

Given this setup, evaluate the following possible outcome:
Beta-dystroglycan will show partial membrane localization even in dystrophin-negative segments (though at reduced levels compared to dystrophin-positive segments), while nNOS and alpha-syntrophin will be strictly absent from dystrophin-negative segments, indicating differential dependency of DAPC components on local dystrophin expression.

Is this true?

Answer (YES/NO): NO